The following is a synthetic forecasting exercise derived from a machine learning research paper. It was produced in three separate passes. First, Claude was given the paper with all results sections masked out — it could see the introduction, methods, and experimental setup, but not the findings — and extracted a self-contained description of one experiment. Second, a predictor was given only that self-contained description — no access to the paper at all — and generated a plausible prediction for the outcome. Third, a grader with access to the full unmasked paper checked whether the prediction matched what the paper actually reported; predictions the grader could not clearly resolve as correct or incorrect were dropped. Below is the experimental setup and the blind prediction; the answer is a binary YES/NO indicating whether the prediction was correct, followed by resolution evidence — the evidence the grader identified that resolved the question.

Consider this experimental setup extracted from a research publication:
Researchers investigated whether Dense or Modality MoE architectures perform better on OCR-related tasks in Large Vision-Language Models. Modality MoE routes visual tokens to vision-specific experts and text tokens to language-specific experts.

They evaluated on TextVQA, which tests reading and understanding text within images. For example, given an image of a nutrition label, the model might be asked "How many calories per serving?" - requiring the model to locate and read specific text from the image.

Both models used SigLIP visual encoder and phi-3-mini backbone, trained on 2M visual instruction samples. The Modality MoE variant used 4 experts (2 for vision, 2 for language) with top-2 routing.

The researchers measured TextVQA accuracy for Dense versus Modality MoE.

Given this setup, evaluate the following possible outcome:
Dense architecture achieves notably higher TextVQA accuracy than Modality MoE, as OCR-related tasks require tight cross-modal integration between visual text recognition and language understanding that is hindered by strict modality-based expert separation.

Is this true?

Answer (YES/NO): NO